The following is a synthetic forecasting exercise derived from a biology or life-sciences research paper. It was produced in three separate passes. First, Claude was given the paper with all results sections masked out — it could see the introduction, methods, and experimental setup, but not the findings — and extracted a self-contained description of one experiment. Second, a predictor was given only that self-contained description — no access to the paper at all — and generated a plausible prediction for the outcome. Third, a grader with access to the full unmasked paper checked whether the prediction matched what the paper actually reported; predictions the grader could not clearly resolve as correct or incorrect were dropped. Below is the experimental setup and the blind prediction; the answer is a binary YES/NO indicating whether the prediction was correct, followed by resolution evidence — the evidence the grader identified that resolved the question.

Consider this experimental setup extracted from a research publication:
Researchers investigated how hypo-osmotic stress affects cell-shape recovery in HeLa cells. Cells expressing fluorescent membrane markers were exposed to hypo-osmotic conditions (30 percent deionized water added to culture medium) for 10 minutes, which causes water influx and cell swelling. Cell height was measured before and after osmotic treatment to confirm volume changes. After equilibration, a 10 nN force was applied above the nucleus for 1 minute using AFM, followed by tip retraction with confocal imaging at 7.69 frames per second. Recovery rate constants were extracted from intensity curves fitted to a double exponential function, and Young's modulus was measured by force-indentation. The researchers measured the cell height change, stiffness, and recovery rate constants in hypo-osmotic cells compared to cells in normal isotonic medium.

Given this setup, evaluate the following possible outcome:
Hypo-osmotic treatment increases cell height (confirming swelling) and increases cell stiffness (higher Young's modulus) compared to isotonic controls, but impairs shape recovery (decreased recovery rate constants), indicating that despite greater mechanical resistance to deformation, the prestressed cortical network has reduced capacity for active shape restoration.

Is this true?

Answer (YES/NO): YES